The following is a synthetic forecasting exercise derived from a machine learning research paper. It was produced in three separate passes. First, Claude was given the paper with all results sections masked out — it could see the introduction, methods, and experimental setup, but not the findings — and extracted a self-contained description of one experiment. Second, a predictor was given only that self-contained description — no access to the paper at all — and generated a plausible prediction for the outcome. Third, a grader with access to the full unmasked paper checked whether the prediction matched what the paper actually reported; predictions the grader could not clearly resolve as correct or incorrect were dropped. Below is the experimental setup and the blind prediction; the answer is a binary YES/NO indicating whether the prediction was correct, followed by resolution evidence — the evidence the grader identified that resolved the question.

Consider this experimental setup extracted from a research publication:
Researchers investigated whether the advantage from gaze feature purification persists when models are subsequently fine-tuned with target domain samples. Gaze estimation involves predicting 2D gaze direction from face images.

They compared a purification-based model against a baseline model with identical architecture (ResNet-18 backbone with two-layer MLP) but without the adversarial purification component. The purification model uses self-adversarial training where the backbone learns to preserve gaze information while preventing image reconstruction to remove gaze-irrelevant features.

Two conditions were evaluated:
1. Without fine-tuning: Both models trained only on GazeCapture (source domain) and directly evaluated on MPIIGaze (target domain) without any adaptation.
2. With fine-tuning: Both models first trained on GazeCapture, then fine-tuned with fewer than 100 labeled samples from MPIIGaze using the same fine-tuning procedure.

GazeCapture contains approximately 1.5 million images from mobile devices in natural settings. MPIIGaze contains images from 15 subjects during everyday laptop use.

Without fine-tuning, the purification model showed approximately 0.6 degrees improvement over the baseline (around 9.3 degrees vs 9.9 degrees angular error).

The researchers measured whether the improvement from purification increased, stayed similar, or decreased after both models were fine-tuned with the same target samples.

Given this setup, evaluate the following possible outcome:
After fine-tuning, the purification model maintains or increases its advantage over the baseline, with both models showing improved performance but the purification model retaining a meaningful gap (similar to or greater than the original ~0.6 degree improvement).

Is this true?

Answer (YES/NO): NO